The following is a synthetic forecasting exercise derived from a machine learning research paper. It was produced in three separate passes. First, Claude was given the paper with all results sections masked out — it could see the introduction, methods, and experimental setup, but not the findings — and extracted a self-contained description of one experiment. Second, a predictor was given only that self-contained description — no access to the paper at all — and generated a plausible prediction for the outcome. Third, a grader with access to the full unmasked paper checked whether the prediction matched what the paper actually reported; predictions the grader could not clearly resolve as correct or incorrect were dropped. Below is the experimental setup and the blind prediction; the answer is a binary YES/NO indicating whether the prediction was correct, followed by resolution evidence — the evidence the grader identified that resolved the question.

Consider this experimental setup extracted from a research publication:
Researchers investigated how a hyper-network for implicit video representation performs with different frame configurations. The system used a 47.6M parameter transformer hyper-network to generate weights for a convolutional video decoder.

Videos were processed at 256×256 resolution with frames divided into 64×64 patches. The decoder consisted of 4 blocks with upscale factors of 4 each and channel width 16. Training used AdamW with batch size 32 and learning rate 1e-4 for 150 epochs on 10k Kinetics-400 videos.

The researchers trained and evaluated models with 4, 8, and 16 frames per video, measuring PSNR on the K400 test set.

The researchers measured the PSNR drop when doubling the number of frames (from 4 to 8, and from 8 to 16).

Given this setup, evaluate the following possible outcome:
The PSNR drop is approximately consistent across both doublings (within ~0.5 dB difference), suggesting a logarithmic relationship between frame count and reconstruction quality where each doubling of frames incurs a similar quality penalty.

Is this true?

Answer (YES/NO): NO